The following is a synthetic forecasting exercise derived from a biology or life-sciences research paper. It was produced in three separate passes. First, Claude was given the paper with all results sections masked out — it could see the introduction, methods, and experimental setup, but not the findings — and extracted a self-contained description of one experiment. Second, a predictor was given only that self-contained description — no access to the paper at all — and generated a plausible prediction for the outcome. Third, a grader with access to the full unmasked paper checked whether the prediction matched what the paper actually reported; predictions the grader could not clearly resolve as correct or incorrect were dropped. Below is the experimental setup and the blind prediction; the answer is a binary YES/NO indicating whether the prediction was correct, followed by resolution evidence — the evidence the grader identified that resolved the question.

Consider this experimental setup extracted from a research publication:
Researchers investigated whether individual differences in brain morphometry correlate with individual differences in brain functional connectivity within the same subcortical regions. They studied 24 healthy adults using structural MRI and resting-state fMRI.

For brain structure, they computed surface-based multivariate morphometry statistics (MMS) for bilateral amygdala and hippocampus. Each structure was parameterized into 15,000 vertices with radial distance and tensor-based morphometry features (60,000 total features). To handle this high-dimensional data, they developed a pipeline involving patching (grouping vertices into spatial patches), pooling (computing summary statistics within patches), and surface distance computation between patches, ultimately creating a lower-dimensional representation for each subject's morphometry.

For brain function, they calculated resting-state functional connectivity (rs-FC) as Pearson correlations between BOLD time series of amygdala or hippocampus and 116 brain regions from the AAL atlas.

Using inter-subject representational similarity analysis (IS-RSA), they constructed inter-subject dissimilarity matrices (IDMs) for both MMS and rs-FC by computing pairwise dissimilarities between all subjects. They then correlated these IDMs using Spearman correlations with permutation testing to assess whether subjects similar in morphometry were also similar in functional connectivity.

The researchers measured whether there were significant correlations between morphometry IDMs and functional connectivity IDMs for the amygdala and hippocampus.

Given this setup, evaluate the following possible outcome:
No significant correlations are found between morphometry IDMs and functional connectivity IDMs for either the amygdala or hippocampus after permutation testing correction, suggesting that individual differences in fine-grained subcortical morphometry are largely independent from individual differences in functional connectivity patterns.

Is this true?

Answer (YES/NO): NO